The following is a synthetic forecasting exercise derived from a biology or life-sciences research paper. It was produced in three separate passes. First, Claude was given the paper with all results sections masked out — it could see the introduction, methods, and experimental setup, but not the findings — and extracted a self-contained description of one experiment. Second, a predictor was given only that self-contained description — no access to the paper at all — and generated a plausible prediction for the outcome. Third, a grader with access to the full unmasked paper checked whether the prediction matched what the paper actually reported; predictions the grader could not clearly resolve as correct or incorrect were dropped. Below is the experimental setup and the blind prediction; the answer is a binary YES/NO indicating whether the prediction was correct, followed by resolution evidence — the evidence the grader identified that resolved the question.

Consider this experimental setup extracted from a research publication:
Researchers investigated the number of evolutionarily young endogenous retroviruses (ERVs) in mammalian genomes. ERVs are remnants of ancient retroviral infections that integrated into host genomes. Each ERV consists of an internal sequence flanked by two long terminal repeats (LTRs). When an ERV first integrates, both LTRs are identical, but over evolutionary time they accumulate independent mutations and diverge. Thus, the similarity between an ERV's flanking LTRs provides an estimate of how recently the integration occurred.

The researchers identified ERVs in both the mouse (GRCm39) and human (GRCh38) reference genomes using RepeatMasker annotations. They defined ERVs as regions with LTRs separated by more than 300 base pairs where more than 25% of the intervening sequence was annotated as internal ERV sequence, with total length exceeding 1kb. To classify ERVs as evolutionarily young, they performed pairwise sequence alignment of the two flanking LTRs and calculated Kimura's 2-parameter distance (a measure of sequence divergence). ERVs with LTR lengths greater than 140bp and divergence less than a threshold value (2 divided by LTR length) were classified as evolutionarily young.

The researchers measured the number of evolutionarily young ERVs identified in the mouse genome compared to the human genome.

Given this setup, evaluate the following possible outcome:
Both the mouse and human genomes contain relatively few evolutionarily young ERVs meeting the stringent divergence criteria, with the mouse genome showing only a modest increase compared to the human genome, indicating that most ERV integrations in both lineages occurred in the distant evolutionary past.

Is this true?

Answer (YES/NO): NO